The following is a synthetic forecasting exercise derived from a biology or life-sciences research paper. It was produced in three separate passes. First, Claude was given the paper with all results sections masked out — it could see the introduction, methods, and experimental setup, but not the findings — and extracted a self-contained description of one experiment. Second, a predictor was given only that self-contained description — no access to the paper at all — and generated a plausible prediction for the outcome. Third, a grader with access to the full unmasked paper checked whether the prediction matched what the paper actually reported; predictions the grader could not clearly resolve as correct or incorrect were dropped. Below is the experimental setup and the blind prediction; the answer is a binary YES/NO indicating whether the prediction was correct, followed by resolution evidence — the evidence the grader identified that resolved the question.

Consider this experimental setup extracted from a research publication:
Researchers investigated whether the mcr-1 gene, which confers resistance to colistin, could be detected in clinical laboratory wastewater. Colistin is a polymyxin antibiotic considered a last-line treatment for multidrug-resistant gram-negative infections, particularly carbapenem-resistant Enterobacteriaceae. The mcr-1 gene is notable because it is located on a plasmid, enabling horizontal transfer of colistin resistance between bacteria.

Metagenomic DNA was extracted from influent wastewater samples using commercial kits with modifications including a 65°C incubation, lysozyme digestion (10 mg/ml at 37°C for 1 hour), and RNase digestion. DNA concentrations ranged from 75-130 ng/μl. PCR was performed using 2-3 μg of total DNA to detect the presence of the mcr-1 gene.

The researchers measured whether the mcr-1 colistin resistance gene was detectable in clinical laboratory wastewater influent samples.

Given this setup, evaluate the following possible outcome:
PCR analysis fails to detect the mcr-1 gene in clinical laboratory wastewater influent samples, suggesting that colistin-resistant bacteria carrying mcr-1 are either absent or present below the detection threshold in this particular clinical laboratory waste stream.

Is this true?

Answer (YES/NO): NO